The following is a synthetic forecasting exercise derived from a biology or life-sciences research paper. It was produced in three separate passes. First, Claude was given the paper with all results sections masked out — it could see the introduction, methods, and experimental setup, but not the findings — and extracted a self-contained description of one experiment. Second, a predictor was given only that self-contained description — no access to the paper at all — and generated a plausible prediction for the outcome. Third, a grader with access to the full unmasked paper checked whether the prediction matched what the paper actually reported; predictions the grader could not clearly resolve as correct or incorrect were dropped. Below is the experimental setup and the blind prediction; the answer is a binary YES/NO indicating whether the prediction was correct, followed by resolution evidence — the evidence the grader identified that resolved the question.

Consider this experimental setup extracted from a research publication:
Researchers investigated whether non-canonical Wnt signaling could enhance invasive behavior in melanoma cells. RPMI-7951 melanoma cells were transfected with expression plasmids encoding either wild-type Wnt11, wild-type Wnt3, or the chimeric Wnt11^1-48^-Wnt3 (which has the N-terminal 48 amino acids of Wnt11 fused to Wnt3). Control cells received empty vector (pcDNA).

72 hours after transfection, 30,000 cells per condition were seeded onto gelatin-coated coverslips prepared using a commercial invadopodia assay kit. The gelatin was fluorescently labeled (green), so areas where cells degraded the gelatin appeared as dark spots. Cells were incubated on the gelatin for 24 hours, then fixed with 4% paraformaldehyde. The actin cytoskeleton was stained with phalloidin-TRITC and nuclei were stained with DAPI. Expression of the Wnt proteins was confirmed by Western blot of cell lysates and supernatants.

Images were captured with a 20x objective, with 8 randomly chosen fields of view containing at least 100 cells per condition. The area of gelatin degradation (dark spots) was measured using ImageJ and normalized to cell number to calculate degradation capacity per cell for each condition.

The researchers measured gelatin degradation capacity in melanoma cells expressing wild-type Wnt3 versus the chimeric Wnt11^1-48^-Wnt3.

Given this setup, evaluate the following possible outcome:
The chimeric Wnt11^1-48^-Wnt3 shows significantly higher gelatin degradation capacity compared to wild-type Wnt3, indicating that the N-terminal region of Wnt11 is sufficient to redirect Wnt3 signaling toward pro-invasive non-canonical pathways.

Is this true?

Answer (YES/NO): NO